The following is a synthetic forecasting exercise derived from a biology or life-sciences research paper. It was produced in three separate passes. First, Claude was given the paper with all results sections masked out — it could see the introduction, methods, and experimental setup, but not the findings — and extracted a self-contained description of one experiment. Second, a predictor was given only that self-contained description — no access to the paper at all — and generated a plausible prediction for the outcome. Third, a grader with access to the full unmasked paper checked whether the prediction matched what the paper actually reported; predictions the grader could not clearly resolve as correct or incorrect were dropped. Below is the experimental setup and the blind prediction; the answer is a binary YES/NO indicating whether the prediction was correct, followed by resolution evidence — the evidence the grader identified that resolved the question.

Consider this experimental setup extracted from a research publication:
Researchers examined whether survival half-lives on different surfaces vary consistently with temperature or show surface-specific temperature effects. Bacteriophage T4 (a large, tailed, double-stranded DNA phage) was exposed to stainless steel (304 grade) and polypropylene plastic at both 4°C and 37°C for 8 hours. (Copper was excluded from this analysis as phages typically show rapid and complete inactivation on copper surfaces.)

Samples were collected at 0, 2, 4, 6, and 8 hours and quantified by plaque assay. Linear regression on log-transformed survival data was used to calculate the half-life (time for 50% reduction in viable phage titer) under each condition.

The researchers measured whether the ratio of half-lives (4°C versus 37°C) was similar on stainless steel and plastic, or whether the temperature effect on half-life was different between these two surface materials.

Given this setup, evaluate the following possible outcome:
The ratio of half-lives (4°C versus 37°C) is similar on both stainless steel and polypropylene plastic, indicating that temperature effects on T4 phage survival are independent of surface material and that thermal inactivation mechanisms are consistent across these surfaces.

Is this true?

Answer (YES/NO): NO